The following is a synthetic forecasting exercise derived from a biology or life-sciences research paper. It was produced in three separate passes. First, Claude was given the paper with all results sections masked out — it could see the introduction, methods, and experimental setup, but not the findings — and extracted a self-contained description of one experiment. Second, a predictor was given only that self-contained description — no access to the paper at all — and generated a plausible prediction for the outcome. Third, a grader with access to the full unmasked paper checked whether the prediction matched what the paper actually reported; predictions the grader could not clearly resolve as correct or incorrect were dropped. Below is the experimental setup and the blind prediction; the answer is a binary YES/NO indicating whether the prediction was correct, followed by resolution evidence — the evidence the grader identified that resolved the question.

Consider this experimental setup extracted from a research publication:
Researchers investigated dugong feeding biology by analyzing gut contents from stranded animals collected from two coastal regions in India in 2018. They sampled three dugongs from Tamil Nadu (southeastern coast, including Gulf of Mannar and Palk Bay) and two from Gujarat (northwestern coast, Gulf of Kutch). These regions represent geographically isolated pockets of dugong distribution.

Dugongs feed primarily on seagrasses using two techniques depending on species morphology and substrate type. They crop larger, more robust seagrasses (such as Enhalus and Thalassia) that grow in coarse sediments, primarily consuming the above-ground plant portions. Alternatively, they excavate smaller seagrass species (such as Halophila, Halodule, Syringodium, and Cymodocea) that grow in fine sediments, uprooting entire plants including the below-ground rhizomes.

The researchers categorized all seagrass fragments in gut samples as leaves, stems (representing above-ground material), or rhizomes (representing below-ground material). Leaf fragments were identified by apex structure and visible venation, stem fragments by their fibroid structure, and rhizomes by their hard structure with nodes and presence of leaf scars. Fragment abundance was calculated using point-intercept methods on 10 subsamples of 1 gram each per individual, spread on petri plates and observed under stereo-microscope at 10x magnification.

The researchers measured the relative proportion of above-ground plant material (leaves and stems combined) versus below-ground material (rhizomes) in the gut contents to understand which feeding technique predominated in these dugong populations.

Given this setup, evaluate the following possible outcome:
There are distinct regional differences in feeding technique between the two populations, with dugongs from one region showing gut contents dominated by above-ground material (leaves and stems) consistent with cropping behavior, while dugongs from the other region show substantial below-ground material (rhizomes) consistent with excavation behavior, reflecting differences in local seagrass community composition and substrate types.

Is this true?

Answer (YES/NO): NO